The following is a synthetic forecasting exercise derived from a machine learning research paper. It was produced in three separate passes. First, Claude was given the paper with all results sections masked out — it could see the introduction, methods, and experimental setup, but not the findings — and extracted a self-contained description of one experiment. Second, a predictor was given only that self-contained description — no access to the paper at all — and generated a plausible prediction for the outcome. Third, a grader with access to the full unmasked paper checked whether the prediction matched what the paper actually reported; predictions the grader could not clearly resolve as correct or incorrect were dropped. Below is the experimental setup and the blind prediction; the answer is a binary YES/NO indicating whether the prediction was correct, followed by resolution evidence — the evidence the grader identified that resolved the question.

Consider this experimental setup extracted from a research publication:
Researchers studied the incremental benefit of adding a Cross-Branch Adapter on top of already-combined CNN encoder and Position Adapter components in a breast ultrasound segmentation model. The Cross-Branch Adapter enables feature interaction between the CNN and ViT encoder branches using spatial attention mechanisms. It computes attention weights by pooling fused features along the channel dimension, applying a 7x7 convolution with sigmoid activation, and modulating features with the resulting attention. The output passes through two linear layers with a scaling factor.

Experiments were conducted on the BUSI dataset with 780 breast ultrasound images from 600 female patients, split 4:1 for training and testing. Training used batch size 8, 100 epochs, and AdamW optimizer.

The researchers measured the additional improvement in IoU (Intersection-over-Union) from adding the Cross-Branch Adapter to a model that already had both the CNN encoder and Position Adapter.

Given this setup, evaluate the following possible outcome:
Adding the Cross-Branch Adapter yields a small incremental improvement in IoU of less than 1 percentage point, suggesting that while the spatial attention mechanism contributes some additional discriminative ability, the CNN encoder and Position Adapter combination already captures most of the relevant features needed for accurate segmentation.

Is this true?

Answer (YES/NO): YES